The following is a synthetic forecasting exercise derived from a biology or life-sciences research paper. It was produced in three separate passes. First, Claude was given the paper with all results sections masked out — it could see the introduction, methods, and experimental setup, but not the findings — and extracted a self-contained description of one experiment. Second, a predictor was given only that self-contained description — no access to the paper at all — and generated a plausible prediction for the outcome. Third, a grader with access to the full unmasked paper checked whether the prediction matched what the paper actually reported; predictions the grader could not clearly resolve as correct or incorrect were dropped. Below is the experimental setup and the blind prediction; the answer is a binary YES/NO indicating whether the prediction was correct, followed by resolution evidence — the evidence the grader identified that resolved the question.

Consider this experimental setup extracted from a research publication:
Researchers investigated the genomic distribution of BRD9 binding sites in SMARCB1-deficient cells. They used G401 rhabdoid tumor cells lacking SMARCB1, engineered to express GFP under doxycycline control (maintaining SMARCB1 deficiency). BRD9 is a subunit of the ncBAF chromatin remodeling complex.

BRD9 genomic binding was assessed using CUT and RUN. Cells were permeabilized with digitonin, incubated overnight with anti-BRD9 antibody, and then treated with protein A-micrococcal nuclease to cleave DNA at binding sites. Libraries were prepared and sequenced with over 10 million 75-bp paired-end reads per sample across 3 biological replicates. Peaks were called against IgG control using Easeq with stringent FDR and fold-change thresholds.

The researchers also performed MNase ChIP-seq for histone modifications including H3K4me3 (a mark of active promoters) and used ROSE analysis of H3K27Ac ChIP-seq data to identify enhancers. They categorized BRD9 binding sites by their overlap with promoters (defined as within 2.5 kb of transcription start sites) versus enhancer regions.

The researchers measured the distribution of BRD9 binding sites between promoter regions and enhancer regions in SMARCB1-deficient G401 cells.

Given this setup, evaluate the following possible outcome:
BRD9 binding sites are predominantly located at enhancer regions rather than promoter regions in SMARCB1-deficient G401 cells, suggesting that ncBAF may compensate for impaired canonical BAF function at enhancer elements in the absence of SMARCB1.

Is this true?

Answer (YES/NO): YES